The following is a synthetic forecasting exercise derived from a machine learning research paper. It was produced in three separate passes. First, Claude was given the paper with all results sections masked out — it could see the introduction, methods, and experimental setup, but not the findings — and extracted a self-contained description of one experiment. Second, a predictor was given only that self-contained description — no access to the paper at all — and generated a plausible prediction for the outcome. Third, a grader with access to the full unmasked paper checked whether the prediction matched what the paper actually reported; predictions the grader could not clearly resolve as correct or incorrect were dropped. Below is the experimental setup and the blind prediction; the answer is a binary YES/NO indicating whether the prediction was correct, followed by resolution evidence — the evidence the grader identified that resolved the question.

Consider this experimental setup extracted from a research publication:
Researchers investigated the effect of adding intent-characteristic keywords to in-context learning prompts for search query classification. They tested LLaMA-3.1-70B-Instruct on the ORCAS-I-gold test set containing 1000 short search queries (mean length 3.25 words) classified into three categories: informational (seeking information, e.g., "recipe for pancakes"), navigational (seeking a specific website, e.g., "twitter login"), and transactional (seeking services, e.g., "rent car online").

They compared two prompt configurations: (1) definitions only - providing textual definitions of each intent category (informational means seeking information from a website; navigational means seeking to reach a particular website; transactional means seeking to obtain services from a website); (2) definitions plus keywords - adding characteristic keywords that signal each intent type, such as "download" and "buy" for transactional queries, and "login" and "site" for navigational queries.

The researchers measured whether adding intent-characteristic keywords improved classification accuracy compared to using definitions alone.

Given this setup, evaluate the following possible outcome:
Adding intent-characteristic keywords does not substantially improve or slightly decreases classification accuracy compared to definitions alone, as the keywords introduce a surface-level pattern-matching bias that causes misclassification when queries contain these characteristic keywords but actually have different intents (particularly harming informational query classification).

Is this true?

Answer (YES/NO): NO